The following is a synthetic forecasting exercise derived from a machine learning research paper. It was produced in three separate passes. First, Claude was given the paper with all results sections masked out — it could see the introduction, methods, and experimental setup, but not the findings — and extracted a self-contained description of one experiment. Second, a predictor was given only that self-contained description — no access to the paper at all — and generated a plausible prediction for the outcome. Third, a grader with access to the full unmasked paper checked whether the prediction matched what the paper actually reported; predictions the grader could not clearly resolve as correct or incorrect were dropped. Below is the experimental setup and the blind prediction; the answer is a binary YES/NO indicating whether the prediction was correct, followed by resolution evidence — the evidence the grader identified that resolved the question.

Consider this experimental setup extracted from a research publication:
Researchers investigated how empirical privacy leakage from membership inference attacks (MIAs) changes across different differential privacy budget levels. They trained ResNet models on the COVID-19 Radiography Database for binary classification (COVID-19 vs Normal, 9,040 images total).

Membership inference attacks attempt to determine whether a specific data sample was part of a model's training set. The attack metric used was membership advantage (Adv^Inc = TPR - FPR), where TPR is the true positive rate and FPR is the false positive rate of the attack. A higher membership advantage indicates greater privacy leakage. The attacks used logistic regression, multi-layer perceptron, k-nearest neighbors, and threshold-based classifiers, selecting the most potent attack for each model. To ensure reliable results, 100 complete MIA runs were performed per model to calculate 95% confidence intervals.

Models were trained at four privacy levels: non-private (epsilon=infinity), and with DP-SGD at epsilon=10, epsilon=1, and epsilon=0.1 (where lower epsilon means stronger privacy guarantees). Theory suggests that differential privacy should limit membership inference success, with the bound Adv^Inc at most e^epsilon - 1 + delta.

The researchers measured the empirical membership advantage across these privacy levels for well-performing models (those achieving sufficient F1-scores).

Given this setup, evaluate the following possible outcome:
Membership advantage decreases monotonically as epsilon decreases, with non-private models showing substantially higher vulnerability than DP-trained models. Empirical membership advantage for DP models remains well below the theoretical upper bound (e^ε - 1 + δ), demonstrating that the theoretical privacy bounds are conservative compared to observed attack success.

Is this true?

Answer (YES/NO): NO